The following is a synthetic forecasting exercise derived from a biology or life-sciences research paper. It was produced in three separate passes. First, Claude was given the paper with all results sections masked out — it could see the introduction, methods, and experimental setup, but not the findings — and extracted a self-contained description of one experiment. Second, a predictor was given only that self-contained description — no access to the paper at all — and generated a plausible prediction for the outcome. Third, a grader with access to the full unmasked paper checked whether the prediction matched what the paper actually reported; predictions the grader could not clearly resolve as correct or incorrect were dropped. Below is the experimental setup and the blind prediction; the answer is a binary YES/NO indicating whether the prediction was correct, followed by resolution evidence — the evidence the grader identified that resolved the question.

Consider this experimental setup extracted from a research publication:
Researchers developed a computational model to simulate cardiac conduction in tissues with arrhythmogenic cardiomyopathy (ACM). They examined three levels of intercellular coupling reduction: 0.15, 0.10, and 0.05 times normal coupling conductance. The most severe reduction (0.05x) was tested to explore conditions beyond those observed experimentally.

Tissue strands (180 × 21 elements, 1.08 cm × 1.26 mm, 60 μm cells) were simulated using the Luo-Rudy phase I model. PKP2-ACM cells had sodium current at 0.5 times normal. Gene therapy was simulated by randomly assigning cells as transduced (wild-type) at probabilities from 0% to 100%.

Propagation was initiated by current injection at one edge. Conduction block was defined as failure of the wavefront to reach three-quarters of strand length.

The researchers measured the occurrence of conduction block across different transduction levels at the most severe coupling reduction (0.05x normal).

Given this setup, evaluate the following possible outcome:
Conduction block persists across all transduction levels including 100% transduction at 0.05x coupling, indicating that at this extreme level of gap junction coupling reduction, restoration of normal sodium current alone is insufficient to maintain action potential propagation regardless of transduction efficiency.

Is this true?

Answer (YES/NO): NO